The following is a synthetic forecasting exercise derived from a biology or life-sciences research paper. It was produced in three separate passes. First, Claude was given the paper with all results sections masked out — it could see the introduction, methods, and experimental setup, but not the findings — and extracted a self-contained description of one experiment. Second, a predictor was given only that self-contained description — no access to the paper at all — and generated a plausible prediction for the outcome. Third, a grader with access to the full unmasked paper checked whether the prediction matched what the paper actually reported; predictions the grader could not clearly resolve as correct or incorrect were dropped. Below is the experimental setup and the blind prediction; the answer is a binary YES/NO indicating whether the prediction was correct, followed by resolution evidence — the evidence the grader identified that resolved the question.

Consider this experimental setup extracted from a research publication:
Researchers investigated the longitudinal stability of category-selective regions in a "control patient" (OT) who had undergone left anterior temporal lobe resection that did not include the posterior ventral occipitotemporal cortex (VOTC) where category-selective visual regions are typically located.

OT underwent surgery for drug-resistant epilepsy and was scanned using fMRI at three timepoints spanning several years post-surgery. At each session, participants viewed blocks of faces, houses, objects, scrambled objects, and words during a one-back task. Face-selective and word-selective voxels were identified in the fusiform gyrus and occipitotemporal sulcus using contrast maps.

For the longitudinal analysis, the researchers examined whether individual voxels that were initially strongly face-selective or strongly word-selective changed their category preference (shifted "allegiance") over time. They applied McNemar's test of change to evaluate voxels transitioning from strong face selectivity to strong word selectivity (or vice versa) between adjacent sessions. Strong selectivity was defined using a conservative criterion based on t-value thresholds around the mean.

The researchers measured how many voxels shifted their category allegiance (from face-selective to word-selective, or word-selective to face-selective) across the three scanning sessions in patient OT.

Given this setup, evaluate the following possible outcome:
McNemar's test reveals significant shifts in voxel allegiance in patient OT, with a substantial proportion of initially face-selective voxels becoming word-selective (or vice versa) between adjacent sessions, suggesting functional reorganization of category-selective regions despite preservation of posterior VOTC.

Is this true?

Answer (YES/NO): NO